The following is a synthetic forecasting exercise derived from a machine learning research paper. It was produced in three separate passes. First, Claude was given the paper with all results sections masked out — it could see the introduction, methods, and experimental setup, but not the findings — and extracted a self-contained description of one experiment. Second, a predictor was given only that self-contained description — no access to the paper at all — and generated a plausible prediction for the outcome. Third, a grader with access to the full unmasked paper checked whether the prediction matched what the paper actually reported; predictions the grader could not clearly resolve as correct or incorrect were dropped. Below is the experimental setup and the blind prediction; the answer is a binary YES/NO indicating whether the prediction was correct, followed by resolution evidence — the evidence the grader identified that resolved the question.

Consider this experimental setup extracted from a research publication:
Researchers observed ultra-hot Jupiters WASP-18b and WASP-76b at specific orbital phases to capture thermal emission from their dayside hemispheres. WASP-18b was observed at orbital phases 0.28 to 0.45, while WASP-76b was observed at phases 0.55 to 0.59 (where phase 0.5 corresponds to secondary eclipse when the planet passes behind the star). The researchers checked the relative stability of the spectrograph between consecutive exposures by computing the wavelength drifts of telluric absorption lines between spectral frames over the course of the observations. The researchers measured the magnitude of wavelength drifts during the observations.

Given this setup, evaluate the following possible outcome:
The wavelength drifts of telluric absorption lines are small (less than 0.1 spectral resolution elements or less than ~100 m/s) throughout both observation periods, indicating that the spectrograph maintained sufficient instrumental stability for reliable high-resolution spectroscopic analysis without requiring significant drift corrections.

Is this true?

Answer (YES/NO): NO